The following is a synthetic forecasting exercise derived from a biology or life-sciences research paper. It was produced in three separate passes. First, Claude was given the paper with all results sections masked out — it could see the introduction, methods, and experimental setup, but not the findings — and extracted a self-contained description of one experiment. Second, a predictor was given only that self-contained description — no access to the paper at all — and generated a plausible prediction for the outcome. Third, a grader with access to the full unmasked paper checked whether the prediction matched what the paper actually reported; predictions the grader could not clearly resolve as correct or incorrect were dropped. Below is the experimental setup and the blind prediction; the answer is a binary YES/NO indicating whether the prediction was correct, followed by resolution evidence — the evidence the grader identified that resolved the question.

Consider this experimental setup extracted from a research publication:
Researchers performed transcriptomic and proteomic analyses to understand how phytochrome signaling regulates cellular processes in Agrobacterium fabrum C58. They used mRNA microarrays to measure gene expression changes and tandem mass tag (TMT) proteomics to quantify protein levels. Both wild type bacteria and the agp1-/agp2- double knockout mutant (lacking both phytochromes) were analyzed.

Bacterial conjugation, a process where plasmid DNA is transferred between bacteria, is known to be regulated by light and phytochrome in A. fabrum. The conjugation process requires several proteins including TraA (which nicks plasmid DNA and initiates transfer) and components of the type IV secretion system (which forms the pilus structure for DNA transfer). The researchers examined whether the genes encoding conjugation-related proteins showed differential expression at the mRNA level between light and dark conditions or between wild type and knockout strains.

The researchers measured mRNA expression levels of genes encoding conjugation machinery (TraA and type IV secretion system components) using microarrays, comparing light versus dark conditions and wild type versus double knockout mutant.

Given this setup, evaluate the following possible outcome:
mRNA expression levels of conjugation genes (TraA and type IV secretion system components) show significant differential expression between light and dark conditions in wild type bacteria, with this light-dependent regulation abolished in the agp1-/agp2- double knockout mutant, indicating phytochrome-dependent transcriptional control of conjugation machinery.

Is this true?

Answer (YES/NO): NO